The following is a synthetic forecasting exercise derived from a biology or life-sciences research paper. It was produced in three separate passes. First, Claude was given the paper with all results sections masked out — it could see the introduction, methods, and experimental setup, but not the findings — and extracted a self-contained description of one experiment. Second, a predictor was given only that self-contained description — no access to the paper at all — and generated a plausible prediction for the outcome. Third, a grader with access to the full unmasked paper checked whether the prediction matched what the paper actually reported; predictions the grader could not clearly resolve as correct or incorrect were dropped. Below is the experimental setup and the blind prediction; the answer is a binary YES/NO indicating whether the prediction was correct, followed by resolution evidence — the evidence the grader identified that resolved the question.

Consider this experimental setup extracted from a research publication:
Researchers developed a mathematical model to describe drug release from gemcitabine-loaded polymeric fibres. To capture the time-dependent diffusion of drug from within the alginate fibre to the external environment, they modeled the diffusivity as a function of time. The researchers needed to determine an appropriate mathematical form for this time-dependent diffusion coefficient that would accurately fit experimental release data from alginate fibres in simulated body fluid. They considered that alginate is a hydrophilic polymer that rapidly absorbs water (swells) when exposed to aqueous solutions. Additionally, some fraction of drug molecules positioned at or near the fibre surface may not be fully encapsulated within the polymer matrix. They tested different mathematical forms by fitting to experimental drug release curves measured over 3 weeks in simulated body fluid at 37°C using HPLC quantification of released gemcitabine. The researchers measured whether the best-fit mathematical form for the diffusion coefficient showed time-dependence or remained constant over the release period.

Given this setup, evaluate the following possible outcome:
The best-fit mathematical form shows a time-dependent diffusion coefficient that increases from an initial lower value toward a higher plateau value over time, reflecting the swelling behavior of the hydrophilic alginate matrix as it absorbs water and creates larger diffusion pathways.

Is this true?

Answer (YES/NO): NO